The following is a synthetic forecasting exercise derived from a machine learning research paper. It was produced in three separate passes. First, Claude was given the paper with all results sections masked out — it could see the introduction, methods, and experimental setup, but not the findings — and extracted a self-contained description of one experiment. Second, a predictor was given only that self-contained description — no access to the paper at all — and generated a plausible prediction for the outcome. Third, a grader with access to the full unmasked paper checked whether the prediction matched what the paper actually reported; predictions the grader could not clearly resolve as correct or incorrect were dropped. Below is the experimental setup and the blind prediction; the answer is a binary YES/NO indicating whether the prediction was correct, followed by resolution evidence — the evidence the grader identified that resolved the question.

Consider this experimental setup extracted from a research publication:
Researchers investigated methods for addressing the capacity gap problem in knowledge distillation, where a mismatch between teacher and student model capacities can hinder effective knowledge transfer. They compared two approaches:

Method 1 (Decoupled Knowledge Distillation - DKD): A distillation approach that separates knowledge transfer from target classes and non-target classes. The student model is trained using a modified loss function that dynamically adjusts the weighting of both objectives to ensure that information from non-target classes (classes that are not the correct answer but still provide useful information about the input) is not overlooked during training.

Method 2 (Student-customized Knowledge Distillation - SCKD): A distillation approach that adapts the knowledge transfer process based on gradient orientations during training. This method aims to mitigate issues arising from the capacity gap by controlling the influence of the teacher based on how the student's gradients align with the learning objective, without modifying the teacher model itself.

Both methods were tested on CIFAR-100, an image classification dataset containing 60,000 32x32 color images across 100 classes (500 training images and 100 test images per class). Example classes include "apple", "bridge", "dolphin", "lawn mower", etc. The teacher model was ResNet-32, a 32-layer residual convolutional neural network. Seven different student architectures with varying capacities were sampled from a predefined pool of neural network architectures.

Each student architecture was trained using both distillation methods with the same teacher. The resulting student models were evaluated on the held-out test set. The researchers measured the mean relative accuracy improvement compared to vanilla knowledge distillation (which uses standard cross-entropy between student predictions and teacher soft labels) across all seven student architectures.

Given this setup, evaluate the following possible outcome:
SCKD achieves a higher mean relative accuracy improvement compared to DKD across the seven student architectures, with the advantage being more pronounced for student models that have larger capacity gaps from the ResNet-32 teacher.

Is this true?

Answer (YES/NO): NO